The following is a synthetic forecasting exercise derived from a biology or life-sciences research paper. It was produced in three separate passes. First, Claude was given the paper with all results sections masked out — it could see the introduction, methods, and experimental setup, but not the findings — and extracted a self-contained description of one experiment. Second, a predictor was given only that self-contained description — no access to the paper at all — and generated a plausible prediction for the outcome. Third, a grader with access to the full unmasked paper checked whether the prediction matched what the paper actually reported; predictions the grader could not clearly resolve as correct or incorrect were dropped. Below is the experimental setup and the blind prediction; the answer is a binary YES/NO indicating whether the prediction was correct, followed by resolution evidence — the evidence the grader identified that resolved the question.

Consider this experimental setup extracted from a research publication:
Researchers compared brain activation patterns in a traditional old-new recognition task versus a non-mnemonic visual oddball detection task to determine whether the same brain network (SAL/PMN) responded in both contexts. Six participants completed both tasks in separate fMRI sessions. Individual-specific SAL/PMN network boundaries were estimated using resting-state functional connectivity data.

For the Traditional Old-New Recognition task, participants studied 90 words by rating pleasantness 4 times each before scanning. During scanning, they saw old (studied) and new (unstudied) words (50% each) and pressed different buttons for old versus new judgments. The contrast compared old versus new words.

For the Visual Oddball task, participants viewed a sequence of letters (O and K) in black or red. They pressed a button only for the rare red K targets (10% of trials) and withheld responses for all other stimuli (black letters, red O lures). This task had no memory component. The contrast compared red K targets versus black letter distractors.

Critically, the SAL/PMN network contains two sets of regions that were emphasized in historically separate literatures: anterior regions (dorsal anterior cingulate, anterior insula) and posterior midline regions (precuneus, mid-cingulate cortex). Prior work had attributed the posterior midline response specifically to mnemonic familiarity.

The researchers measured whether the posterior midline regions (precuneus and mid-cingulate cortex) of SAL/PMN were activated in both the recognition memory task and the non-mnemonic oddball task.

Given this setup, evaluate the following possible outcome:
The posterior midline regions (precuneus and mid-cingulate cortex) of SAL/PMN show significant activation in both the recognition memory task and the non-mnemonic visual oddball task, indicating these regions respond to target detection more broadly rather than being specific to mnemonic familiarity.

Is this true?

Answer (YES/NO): YES